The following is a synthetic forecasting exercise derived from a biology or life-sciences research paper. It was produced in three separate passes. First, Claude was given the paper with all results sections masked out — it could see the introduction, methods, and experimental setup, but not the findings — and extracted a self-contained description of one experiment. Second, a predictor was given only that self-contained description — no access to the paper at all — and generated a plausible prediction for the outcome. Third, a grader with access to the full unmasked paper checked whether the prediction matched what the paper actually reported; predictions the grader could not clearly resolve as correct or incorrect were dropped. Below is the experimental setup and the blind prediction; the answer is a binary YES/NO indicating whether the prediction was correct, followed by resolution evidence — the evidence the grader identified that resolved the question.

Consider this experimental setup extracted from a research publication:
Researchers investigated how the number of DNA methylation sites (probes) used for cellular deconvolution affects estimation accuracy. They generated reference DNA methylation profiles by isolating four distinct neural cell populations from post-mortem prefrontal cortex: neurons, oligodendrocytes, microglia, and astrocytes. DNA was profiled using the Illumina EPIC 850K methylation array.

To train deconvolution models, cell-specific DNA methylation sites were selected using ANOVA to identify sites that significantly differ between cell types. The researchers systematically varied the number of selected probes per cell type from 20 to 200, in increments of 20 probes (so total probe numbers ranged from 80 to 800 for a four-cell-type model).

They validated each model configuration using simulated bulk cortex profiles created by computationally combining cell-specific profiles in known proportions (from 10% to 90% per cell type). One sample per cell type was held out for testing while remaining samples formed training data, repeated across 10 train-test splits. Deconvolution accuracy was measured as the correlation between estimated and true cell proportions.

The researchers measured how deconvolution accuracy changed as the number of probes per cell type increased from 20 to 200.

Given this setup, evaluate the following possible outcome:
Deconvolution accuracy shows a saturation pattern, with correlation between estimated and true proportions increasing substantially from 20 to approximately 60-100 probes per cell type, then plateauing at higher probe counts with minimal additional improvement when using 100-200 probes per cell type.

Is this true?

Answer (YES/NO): NO